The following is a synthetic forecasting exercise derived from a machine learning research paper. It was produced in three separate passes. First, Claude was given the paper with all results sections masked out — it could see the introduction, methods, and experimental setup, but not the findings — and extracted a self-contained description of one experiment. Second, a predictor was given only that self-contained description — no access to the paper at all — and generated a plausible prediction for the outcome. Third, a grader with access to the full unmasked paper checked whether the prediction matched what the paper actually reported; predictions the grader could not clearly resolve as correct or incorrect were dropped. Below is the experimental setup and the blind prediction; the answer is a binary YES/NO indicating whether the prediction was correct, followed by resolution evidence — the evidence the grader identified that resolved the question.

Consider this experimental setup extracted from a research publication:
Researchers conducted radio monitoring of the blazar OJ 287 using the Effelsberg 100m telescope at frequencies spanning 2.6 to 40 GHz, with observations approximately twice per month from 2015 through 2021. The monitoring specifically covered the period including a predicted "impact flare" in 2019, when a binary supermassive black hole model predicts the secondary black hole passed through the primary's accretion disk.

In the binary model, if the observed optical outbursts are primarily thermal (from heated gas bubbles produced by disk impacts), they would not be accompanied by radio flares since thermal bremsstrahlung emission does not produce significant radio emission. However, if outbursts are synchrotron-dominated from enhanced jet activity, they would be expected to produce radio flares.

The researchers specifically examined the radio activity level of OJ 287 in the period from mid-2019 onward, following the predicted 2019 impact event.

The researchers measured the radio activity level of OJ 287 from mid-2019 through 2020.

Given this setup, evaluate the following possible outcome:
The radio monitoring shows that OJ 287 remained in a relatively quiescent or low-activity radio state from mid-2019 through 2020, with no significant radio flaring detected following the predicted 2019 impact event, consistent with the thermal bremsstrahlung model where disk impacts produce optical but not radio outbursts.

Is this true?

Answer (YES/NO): NO